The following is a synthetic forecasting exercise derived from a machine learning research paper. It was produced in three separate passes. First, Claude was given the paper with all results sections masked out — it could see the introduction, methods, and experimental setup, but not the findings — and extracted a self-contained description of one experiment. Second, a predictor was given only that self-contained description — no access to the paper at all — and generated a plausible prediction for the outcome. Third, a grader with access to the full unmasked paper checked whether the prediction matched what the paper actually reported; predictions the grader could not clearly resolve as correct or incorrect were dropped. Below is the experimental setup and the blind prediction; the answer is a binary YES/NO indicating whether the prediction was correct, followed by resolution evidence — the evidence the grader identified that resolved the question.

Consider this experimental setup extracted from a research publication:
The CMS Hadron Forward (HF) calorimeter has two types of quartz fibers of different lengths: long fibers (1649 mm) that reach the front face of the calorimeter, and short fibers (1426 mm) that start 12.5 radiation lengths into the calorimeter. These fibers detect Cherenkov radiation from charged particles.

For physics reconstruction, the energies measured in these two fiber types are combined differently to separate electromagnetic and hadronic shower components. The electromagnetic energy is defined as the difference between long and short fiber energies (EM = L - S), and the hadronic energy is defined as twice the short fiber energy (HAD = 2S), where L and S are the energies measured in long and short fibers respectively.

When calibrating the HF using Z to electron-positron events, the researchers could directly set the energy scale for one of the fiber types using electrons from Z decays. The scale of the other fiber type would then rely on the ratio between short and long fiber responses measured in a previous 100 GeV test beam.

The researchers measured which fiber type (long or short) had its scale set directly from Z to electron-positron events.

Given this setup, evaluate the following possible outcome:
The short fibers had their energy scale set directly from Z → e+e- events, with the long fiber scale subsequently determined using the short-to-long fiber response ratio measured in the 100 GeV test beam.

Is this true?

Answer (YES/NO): NO